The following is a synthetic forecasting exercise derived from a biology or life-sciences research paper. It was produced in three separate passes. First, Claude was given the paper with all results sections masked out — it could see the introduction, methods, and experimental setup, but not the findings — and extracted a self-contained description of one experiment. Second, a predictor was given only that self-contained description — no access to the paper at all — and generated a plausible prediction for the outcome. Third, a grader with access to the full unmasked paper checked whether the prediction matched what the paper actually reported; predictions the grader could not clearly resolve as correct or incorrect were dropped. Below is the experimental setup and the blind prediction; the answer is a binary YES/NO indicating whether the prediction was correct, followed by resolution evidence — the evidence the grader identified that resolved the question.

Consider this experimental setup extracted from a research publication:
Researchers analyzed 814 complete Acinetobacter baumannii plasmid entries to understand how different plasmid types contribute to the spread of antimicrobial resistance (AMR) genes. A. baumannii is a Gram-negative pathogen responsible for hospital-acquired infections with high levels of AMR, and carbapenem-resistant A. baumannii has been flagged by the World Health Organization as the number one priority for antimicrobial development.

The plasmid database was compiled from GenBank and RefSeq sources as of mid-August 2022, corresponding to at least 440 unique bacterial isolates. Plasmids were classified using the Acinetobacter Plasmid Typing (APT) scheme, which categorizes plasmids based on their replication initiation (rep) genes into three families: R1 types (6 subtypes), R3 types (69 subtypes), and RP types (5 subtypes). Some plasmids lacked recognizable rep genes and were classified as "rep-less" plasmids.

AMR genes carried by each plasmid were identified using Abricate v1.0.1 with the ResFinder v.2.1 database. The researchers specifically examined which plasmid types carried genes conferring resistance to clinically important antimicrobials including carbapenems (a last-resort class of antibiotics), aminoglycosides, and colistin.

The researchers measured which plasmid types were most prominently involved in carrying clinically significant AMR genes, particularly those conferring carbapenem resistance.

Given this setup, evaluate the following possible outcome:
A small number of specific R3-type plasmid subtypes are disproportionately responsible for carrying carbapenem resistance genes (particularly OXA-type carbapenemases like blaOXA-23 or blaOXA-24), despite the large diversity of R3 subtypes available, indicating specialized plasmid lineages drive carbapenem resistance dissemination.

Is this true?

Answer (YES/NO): NO